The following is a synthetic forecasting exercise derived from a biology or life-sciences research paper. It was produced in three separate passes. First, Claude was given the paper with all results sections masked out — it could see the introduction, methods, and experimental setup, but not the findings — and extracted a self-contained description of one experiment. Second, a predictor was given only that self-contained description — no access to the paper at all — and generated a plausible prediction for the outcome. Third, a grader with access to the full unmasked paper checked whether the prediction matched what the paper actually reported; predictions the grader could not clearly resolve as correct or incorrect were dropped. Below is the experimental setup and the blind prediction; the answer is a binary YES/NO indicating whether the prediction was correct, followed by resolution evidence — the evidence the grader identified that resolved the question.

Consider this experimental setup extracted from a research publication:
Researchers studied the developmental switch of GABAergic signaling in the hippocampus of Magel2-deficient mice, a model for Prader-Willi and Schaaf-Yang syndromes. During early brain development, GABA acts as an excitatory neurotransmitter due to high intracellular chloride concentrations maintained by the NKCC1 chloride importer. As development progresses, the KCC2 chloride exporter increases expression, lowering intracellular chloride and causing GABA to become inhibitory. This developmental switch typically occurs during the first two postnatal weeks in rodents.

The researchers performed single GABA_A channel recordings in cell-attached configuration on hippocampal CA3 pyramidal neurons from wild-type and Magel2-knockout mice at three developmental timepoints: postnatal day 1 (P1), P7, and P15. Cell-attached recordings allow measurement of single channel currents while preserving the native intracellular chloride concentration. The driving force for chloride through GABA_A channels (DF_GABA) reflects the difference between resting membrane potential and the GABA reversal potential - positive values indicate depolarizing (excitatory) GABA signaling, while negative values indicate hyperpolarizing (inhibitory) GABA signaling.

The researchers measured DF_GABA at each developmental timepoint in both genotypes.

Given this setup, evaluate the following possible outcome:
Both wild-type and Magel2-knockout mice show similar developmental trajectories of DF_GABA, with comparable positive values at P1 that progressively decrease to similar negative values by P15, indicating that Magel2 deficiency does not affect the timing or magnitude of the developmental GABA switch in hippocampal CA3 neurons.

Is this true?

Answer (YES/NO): NO